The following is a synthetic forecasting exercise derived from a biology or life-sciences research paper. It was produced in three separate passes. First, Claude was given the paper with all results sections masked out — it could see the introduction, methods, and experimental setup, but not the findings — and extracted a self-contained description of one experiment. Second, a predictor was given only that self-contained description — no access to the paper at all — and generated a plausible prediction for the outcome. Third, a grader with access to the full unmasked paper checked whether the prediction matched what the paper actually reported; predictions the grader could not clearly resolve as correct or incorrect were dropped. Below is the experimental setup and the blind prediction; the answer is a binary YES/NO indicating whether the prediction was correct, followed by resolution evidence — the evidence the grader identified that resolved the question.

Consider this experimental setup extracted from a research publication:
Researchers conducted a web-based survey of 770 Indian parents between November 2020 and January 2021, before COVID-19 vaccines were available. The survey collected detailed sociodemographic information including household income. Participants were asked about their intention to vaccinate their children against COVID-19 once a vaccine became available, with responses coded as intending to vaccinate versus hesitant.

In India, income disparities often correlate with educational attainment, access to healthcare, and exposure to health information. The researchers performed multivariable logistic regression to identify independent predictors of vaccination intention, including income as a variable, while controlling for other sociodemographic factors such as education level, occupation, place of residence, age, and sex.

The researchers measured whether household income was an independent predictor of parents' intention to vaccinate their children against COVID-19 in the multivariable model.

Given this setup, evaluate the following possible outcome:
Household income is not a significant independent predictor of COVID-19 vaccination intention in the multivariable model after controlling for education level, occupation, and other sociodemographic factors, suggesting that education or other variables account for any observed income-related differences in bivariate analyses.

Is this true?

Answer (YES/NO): YES